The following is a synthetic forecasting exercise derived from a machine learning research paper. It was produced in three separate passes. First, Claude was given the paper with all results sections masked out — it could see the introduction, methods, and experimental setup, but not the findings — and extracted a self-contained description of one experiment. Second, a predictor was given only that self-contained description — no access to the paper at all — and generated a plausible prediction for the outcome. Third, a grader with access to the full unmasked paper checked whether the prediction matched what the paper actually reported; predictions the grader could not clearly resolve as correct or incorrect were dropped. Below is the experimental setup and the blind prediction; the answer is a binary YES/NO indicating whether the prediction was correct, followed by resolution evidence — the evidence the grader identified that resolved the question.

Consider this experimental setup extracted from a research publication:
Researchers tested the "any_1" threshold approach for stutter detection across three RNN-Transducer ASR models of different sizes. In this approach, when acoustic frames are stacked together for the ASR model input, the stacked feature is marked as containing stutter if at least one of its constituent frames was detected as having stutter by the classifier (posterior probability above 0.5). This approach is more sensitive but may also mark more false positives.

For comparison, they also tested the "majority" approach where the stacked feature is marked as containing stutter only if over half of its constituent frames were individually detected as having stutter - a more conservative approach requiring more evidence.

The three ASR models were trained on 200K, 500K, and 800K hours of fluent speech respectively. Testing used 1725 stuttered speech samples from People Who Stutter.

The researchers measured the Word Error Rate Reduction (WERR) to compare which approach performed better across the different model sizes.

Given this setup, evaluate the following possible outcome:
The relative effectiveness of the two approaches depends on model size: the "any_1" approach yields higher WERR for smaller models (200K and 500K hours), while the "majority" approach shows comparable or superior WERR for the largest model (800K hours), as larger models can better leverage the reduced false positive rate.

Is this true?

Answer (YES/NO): NO